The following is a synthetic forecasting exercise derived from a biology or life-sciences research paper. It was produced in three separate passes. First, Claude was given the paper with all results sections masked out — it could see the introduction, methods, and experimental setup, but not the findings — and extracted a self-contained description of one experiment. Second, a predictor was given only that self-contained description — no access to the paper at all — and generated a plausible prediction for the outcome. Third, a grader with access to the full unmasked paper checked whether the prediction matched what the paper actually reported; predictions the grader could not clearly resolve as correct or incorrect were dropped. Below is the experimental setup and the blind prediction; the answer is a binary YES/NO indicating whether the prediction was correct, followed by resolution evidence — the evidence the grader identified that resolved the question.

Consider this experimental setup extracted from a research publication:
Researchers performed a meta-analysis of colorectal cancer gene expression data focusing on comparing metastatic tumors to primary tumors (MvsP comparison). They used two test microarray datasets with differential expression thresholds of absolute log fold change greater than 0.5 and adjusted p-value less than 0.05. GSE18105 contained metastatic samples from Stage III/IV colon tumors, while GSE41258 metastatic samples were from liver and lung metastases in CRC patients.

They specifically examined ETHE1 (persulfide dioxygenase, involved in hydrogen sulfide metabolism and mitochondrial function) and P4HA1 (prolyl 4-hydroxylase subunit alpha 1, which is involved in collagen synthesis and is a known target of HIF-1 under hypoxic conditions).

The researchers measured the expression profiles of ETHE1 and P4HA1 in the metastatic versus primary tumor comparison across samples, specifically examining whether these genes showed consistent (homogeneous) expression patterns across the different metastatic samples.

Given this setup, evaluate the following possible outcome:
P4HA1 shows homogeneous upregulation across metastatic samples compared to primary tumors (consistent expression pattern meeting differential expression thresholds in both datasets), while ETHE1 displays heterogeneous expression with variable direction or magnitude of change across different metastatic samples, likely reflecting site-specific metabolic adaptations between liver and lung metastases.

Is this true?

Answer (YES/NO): NO